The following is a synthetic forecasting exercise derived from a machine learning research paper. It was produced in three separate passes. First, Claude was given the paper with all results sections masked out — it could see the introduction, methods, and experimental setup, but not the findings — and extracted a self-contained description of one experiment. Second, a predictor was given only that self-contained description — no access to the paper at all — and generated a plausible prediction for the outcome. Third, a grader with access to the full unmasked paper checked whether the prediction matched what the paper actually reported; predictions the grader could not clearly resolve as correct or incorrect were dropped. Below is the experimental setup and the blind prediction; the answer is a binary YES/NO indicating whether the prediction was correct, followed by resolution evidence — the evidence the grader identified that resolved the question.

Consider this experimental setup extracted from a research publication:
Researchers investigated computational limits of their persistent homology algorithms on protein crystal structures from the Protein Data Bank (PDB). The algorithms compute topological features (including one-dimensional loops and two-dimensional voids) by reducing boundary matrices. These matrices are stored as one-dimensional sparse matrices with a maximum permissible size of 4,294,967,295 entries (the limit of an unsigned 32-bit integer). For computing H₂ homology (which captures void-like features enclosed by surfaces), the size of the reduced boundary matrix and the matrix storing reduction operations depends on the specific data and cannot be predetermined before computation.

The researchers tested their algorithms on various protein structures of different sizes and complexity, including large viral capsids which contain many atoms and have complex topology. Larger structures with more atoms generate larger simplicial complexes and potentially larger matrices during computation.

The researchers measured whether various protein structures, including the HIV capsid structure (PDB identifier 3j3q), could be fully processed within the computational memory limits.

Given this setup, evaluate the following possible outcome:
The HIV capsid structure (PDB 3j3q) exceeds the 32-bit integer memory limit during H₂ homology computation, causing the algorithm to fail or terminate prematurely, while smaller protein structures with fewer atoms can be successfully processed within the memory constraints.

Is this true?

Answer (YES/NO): YES